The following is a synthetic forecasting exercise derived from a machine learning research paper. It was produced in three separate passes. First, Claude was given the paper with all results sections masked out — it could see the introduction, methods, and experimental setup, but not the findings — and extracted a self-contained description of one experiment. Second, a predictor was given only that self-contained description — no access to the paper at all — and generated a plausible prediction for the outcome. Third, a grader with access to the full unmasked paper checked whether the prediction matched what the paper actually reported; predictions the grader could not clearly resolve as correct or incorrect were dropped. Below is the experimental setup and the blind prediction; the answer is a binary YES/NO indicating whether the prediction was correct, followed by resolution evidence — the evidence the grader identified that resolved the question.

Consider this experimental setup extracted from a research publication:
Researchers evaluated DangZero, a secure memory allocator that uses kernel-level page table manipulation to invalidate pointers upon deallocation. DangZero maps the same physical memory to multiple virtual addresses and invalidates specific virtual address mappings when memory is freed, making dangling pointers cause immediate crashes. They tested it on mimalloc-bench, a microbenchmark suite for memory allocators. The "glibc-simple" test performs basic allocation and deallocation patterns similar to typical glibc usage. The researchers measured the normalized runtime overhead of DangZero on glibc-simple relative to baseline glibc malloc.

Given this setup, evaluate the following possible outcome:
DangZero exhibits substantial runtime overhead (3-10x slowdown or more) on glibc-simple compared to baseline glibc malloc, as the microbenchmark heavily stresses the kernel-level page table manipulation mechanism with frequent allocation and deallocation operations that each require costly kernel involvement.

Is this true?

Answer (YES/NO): YES